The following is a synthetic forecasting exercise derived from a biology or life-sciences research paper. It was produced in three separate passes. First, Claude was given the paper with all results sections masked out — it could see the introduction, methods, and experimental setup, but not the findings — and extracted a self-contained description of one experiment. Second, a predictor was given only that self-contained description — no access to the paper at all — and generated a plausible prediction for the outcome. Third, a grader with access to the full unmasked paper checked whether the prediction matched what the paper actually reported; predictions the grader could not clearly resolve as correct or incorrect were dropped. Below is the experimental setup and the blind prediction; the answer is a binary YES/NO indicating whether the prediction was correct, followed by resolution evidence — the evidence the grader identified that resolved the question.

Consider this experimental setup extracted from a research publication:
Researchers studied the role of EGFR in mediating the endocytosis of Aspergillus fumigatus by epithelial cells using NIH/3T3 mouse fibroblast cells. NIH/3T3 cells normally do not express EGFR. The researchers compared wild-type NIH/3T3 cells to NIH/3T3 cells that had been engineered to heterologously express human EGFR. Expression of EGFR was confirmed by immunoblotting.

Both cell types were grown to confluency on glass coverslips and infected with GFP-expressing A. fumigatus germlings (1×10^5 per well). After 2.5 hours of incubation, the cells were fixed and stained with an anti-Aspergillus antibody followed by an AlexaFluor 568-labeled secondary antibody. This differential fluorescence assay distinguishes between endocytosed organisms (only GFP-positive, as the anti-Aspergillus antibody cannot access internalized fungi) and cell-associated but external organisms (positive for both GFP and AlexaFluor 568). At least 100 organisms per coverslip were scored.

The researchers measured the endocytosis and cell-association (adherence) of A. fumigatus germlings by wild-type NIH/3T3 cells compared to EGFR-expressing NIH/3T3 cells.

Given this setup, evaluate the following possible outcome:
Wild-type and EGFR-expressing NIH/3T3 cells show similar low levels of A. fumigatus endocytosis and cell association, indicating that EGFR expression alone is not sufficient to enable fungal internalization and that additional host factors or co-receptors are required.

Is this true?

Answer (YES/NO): NO